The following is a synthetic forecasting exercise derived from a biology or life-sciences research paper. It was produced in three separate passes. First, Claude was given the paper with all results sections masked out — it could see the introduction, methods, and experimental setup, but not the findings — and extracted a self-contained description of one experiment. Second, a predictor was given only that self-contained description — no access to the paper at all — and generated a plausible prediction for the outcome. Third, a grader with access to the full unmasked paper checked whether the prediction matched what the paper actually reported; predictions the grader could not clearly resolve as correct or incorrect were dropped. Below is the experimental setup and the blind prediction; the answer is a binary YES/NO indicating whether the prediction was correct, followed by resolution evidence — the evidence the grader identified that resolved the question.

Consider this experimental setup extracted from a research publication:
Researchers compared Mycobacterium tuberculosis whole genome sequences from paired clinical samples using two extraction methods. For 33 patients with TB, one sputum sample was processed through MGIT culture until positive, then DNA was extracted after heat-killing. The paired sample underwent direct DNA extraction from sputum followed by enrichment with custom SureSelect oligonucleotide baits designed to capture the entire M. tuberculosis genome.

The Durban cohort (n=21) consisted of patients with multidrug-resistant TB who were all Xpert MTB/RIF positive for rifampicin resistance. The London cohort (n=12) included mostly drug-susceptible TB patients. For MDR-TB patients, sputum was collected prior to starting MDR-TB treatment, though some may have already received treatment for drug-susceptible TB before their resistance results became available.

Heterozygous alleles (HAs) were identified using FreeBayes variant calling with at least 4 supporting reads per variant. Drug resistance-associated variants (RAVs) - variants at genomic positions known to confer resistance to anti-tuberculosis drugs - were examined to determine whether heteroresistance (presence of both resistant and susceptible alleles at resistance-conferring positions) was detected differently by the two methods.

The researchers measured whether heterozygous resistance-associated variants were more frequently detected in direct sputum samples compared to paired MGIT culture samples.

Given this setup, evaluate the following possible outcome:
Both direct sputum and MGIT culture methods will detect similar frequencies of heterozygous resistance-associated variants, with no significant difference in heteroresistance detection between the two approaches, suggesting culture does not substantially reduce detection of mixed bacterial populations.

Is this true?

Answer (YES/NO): NO